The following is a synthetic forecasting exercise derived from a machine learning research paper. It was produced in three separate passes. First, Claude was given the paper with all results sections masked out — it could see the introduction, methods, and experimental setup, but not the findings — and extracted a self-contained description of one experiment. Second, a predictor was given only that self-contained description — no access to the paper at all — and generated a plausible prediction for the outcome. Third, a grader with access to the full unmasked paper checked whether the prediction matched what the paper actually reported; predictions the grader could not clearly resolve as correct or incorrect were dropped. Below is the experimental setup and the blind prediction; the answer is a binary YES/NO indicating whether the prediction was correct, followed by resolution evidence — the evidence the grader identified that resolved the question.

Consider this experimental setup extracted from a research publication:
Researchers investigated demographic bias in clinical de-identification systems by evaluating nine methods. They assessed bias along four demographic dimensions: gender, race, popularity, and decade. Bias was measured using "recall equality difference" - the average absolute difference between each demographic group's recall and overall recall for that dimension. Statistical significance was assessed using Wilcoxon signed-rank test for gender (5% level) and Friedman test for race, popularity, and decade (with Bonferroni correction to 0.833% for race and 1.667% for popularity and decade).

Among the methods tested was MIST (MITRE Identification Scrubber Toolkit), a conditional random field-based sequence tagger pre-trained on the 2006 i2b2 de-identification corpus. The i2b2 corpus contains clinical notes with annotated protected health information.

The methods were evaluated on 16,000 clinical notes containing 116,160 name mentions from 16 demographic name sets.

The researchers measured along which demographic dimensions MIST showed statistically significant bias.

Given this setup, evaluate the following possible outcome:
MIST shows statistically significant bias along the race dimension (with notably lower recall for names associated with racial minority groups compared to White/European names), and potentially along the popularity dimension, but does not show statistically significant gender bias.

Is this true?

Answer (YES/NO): NO